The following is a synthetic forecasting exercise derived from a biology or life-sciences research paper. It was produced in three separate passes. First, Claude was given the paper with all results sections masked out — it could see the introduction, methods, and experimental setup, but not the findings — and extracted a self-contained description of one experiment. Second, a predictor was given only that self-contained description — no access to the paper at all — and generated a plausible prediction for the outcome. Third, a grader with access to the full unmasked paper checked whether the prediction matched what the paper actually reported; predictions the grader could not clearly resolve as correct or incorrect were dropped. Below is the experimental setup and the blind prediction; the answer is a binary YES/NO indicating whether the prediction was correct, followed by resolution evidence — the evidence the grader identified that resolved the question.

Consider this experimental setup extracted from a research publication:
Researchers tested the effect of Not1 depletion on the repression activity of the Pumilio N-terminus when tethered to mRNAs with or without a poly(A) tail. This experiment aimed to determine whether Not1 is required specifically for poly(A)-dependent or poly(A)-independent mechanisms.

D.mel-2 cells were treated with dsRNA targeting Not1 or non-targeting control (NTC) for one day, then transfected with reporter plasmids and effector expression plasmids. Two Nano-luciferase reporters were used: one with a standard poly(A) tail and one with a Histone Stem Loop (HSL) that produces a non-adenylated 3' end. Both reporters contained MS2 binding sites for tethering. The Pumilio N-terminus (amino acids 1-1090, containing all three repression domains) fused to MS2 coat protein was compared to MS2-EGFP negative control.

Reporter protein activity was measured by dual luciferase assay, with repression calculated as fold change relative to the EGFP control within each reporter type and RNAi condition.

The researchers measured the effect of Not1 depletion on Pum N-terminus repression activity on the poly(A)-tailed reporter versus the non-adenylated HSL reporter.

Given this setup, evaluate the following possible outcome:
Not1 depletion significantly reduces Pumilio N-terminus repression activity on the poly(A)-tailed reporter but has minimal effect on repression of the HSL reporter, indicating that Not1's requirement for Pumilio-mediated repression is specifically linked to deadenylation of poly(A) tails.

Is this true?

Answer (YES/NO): YES